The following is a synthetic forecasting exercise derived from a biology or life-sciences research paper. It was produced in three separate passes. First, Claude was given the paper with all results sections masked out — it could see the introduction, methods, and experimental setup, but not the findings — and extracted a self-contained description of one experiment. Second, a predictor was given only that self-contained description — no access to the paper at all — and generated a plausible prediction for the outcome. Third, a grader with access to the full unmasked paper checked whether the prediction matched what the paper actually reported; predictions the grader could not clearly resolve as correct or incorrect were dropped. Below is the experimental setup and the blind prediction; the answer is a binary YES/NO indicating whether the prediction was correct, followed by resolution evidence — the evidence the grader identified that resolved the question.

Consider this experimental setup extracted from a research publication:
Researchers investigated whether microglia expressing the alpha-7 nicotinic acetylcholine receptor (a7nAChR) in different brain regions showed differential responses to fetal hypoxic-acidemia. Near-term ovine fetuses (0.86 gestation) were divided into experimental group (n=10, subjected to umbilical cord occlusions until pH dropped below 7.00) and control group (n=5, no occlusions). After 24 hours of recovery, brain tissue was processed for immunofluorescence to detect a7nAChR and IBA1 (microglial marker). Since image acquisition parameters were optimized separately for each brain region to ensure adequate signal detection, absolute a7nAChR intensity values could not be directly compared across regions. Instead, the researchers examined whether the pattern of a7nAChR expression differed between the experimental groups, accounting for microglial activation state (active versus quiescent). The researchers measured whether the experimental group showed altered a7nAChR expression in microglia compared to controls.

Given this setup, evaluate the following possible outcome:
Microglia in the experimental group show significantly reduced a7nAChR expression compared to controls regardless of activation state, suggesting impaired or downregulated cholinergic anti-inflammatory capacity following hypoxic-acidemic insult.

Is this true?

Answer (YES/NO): NO